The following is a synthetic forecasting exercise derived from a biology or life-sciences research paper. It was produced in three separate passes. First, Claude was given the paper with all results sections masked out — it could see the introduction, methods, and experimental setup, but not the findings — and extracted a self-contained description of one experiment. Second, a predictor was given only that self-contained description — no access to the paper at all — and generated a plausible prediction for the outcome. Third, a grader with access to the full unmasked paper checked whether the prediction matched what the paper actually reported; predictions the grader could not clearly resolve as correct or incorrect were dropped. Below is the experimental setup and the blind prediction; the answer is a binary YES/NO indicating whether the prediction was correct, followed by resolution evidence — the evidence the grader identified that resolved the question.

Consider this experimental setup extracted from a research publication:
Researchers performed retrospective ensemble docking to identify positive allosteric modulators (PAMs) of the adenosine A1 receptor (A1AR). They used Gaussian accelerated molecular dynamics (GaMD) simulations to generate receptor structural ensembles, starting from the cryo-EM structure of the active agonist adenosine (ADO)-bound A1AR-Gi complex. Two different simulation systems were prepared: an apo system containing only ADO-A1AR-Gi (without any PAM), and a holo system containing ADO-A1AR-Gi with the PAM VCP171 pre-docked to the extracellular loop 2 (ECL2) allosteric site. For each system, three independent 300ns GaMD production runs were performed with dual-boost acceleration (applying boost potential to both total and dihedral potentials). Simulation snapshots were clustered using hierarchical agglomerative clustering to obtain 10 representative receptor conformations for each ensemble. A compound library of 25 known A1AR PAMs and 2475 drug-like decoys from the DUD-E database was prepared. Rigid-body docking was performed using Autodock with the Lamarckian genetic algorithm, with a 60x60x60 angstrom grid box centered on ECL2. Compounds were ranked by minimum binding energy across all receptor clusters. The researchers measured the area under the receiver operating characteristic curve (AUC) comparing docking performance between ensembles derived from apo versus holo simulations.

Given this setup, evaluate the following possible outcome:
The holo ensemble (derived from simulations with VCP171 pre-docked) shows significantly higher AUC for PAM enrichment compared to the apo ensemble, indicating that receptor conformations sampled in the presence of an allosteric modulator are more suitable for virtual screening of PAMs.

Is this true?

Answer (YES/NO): NO